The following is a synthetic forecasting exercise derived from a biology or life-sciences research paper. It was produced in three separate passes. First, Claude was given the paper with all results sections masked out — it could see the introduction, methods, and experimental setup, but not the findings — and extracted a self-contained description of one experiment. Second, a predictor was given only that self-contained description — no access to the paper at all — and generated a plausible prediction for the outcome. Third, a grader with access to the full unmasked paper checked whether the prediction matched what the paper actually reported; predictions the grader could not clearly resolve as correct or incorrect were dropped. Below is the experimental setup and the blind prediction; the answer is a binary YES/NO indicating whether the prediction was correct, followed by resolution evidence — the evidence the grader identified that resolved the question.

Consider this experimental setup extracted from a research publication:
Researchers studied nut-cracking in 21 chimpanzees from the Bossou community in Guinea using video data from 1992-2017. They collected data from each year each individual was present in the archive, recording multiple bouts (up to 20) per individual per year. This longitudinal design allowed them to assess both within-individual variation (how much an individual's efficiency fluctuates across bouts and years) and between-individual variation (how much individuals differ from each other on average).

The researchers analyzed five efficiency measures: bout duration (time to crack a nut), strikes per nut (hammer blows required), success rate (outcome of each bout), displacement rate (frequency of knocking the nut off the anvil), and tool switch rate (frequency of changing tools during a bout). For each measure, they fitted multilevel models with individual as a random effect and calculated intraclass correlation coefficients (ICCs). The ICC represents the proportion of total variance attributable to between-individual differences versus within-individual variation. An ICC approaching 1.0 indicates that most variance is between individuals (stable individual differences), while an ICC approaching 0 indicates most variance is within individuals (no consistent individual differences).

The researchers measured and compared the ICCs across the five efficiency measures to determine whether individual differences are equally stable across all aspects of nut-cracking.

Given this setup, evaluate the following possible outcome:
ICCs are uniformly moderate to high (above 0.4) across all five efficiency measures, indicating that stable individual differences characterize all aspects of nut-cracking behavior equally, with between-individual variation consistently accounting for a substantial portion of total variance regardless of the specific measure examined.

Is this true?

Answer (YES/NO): NO